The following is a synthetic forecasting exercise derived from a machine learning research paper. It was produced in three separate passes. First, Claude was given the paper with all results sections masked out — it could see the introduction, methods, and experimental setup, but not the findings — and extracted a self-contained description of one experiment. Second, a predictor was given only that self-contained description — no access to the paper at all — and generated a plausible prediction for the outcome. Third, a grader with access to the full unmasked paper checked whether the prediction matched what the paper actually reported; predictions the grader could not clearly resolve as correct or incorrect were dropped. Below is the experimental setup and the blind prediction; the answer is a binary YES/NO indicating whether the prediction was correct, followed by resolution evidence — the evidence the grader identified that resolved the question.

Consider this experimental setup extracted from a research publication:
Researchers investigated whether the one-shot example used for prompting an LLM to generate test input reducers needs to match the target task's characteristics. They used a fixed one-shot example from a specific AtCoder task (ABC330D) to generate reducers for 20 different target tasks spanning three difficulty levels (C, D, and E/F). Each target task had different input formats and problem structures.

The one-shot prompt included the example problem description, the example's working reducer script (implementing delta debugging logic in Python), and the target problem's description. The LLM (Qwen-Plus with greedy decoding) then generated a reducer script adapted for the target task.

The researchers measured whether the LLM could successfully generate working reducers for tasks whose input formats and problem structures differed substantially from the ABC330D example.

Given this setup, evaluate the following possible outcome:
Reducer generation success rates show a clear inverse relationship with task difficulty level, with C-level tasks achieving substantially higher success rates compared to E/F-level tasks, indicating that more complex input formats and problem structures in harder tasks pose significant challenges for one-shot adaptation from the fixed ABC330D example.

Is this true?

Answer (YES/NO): NO